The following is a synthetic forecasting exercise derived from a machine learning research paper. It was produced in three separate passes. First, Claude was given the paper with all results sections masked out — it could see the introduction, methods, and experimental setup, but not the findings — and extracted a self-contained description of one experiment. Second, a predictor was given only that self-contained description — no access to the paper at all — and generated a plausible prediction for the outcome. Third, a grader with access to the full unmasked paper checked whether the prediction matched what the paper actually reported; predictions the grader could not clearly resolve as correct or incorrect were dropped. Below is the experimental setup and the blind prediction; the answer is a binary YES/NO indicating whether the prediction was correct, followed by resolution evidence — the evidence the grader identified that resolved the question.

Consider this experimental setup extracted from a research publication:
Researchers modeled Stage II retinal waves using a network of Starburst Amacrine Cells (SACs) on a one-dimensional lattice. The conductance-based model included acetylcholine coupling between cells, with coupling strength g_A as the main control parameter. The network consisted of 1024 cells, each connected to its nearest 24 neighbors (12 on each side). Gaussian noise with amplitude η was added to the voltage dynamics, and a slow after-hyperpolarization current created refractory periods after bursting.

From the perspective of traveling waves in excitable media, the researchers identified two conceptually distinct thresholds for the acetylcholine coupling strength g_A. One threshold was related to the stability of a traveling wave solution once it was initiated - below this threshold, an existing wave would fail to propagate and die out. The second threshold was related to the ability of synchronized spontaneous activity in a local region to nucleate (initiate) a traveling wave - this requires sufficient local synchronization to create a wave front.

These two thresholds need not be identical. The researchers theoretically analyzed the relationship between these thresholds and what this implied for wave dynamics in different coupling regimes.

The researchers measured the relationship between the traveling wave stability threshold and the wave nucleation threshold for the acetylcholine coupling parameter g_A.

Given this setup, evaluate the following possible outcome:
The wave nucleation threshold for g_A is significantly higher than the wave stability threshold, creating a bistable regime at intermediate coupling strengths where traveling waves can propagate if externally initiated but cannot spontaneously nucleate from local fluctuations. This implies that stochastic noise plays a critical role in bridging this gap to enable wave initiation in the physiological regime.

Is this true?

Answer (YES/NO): YES